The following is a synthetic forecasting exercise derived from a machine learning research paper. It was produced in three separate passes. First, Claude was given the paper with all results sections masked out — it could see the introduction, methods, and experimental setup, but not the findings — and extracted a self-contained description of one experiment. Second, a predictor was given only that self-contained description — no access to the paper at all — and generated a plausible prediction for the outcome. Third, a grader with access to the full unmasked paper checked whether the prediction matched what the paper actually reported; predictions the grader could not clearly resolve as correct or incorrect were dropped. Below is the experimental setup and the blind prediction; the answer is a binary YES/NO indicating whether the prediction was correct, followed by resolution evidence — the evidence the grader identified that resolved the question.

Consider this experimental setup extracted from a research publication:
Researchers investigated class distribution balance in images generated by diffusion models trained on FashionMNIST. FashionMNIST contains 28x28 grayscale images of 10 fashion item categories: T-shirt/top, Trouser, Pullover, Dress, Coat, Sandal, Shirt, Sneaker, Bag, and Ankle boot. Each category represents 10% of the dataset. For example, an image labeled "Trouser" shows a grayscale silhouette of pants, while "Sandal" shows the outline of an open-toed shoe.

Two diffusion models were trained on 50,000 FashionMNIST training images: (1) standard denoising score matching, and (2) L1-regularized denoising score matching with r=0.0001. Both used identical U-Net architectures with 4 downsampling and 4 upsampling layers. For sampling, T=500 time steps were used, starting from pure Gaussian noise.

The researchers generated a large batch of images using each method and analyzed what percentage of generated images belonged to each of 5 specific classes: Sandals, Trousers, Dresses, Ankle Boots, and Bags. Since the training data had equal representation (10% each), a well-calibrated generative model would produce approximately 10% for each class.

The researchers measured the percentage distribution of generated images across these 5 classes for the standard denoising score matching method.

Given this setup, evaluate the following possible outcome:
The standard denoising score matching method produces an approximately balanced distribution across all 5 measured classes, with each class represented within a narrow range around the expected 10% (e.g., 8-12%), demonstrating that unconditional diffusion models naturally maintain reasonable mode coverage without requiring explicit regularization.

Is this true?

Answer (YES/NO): NO